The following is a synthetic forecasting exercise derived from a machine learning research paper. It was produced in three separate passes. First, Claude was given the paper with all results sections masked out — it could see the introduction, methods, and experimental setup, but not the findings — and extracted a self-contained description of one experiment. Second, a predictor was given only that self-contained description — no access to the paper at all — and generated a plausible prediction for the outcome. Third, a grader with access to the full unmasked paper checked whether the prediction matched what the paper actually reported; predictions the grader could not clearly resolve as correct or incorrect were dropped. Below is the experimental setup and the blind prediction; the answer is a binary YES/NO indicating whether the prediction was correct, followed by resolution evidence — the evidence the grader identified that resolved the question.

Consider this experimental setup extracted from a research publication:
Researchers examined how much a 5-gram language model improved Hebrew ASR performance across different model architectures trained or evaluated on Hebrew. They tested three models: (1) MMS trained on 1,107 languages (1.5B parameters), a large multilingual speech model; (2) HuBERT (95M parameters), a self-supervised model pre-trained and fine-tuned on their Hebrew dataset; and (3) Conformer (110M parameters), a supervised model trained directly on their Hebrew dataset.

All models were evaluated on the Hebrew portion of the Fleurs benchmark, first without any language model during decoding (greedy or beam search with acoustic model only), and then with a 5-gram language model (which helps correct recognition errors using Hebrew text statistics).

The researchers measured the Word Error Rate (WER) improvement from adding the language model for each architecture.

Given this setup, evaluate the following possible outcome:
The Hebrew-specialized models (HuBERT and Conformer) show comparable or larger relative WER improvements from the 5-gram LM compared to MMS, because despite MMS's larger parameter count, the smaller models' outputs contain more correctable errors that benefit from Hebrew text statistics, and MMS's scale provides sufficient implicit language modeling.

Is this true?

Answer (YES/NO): NO